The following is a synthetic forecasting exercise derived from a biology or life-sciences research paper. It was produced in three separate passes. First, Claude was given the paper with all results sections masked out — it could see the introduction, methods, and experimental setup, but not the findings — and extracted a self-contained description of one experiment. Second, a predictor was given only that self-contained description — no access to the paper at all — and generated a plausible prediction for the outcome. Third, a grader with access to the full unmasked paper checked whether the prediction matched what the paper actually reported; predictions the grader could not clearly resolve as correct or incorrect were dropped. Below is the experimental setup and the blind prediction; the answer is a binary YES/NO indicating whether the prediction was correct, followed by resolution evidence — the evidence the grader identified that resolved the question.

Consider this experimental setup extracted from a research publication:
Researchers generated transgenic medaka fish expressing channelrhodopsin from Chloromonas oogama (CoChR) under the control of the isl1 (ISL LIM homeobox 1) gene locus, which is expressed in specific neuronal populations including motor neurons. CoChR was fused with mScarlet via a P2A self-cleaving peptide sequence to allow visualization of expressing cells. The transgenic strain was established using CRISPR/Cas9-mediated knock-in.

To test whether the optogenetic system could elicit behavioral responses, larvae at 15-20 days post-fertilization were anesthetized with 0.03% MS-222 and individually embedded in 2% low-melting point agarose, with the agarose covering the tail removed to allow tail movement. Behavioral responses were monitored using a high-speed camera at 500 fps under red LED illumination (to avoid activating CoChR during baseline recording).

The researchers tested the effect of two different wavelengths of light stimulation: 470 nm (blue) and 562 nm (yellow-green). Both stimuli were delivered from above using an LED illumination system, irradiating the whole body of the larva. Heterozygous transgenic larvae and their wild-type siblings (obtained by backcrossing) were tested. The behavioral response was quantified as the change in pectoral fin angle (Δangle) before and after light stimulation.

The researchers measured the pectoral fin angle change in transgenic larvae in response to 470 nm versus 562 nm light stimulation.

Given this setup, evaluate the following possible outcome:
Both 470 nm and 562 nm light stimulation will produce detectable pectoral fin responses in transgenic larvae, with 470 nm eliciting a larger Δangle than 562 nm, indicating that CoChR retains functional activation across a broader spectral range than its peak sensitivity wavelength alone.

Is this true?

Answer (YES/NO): YES